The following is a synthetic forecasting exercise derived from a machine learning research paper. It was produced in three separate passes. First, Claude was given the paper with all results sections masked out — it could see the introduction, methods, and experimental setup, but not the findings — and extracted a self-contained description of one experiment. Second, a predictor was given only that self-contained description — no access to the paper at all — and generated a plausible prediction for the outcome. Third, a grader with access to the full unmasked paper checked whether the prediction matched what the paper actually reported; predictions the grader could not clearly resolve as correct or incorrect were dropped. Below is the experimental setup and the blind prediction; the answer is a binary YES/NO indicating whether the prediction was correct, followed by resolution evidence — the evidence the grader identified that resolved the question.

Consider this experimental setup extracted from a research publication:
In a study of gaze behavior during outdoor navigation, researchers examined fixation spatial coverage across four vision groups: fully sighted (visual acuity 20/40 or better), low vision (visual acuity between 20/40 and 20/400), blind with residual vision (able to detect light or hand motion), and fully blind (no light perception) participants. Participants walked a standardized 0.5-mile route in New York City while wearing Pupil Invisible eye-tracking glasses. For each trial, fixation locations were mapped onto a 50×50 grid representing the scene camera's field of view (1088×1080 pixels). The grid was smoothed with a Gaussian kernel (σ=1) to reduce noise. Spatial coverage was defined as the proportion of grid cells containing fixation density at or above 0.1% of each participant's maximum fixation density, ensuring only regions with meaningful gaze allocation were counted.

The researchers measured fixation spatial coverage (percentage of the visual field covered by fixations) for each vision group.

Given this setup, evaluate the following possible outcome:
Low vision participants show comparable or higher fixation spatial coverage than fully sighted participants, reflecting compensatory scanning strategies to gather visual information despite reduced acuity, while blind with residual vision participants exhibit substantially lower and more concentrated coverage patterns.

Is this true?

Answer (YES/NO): NO